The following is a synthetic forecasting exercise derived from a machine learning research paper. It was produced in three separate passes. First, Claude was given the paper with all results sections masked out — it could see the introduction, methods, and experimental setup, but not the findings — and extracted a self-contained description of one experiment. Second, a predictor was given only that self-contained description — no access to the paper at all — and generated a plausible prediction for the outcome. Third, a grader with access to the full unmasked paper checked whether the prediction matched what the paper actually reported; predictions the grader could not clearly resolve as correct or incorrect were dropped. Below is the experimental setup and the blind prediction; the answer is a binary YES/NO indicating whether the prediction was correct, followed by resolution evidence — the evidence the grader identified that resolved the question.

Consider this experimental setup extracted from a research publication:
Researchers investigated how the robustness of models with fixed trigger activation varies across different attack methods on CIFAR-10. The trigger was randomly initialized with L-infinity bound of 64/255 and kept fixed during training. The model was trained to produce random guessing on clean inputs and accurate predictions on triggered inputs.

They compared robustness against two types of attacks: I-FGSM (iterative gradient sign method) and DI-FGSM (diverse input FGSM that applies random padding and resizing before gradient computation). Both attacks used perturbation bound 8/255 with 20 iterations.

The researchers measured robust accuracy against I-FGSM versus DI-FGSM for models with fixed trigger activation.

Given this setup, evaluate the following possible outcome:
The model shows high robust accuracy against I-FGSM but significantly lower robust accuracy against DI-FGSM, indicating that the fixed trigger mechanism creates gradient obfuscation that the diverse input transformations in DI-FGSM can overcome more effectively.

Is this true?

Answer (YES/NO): YES